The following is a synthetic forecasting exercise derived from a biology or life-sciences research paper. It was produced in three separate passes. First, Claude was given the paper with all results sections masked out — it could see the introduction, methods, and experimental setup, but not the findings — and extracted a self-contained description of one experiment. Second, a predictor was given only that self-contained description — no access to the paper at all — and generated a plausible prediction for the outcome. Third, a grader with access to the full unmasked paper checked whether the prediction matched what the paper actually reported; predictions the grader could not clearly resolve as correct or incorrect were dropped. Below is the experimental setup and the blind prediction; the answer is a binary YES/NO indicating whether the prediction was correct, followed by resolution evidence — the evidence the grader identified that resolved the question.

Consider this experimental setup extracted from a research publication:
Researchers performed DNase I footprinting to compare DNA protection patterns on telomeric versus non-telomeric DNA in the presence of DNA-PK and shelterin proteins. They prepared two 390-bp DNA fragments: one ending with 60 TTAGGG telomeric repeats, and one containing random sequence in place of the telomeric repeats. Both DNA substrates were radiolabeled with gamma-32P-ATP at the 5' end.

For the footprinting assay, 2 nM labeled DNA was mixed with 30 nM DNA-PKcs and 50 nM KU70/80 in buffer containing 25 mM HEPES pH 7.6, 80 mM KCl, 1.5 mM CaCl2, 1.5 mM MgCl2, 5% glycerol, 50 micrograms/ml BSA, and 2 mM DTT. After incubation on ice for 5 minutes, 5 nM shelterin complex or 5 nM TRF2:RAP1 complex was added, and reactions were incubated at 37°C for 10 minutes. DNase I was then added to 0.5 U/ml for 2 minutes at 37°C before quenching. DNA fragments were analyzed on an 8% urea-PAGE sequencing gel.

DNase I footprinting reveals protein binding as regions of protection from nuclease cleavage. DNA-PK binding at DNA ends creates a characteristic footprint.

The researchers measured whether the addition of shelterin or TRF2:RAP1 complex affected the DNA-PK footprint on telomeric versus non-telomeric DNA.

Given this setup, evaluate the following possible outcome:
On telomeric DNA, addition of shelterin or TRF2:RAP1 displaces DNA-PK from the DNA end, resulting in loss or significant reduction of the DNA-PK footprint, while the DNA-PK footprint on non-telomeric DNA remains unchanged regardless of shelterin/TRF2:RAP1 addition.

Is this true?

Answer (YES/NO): NO